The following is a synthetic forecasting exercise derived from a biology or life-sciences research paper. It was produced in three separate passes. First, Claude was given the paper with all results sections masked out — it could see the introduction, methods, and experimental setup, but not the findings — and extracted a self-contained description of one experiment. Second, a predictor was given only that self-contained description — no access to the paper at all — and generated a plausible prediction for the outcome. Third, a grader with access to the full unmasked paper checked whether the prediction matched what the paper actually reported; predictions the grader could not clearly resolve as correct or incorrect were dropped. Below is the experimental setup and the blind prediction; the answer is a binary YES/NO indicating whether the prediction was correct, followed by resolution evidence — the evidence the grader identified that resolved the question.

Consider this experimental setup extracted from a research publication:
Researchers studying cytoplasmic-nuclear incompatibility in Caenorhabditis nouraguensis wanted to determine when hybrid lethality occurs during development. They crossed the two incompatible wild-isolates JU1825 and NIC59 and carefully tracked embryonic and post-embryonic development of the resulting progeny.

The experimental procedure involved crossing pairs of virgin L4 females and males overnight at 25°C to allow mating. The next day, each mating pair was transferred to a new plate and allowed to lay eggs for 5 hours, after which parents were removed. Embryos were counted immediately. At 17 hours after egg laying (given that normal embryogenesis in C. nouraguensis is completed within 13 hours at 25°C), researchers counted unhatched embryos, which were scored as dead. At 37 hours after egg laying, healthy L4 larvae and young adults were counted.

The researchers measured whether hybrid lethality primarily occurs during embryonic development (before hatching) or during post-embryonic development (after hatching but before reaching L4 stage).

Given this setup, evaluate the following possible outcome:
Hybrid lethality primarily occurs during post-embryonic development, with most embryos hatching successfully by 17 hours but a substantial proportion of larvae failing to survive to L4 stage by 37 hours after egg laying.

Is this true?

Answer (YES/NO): NO